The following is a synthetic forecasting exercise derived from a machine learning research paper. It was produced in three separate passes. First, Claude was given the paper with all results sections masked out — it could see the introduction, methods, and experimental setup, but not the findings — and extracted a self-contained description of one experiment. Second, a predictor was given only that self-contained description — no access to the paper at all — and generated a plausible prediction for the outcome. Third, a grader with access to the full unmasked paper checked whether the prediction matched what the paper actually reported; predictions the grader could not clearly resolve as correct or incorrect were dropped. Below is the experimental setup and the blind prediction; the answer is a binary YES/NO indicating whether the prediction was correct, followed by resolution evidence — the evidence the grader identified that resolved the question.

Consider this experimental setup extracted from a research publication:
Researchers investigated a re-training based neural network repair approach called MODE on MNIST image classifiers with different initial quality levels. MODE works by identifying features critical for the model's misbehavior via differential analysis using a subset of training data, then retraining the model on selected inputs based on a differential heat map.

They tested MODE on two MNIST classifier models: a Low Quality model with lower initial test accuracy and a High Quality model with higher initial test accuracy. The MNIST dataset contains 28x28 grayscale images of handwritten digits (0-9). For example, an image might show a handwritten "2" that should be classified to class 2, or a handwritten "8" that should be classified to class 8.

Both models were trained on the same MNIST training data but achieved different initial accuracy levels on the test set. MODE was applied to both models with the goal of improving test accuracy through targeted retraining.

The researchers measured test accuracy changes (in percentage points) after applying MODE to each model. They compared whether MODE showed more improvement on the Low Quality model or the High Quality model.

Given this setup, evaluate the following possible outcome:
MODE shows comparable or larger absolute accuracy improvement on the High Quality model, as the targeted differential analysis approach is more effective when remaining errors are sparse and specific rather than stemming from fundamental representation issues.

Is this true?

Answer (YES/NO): NO